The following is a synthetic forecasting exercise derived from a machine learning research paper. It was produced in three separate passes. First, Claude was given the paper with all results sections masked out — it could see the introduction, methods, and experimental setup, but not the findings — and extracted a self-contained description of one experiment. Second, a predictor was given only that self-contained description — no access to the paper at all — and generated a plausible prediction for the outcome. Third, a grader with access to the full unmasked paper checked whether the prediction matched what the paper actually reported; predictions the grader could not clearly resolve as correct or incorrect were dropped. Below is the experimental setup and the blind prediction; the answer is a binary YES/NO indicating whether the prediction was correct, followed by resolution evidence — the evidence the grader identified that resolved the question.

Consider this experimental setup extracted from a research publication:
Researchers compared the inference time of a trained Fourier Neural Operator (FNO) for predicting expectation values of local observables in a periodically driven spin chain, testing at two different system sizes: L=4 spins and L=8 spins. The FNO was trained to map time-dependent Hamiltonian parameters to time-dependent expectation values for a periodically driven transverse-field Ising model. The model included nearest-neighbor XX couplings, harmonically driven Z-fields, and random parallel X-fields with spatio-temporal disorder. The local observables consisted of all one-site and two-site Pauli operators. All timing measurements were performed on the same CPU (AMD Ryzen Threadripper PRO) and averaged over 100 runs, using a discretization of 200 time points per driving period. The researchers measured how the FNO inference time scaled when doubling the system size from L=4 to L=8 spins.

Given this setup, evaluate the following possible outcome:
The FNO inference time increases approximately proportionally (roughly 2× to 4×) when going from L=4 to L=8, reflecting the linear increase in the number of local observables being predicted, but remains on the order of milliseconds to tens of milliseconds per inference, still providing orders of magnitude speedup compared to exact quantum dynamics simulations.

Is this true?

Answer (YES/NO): NO